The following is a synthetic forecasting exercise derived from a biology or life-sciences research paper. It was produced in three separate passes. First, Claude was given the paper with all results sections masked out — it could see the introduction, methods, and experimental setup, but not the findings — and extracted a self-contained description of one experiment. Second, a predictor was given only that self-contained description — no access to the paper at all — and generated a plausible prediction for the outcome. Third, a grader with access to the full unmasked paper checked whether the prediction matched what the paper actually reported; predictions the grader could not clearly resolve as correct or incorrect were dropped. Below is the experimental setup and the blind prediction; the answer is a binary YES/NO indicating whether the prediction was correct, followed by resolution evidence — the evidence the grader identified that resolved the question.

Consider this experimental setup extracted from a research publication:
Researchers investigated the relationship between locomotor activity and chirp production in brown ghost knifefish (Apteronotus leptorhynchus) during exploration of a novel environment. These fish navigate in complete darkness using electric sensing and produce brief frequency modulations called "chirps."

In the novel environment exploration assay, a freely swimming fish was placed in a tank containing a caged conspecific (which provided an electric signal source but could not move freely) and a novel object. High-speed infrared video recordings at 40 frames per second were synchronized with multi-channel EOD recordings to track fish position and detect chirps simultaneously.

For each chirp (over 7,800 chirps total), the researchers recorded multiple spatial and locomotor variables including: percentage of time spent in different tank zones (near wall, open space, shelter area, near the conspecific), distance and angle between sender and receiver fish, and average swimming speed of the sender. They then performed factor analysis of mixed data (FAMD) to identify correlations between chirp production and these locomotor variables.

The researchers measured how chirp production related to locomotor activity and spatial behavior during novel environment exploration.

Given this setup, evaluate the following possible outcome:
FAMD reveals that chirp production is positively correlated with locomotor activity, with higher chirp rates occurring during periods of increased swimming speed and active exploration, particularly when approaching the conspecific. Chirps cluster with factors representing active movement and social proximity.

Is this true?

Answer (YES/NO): NO